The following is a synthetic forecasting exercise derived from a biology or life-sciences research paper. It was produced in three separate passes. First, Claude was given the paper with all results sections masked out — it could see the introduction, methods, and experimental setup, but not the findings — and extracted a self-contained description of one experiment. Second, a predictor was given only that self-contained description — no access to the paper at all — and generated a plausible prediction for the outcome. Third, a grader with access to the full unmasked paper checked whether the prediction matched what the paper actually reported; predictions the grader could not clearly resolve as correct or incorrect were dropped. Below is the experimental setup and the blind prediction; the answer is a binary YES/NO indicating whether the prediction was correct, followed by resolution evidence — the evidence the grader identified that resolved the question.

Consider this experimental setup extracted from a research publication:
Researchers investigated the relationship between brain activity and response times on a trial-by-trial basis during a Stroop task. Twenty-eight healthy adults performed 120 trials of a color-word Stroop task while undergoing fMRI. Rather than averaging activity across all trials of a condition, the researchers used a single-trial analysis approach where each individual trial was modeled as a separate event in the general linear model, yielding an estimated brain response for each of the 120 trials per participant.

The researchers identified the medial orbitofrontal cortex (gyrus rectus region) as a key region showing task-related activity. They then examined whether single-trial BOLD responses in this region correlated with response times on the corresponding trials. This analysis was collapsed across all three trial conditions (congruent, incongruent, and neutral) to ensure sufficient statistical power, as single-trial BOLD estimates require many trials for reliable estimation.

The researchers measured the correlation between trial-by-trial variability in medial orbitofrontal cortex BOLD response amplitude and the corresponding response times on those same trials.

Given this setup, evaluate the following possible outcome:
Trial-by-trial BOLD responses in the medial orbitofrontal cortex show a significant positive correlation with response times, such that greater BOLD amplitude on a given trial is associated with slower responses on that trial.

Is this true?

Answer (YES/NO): NO